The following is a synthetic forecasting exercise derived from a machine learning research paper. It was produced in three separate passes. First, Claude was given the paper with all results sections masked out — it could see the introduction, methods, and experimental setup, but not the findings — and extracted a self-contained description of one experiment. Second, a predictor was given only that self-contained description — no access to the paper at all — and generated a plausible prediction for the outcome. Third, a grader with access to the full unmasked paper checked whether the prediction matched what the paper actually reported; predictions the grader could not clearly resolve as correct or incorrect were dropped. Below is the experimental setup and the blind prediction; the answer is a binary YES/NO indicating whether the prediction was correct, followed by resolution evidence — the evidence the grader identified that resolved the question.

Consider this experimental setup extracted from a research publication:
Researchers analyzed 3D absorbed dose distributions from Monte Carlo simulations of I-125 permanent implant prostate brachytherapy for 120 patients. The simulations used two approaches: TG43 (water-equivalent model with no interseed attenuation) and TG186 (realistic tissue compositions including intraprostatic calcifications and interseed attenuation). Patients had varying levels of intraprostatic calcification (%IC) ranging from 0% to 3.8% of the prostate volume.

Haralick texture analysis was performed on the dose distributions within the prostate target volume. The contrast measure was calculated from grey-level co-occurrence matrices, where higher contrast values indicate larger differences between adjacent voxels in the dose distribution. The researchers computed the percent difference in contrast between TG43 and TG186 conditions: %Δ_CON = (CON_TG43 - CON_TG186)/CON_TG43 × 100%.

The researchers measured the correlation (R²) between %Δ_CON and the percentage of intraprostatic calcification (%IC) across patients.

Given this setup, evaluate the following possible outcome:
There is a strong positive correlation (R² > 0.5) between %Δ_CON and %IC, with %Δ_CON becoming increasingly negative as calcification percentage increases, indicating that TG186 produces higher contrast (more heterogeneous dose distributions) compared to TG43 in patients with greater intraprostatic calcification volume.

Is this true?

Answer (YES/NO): NO